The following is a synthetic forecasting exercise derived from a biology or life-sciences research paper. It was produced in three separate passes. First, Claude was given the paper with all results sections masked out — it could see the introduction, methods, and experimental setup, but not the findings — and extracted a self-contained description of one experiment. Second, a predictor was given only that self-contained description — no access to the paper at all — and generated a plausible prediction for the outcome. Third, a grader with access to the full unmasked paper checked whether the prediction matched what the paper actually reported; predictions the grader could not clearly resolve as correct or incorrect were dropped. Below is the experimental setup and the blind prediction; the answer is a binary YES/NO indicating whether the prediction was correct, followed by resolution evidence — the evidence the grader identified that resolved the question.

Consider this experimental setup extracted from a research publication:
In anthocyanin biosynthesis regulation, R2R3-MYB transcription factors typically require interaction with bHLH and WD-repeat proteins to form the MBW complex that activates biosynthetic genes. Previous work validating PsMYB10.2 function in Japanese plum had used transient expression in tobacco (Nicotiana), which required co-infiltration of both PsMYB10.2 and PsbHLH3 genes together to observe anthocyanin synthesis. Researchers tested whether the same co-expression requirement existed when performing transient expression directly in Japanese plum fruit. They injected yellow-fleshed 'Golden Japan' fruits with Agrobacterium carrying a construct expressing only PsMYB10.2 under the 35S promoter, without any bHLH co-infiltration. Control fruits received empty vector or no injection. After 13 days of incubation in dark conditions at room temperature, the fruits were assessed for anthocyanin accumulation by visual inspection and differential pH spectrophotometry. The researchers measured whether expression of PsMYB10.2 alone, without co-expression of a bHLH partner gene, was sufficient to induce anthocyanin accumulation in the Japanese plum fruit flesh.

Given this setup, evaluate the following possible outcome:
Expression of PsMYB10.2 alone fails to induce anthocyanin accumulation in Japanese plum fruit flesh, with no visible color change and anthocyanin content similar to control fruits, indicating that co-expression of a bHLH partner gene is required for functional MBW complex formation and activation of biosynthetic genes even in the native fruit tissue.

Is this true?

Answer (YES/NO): NO